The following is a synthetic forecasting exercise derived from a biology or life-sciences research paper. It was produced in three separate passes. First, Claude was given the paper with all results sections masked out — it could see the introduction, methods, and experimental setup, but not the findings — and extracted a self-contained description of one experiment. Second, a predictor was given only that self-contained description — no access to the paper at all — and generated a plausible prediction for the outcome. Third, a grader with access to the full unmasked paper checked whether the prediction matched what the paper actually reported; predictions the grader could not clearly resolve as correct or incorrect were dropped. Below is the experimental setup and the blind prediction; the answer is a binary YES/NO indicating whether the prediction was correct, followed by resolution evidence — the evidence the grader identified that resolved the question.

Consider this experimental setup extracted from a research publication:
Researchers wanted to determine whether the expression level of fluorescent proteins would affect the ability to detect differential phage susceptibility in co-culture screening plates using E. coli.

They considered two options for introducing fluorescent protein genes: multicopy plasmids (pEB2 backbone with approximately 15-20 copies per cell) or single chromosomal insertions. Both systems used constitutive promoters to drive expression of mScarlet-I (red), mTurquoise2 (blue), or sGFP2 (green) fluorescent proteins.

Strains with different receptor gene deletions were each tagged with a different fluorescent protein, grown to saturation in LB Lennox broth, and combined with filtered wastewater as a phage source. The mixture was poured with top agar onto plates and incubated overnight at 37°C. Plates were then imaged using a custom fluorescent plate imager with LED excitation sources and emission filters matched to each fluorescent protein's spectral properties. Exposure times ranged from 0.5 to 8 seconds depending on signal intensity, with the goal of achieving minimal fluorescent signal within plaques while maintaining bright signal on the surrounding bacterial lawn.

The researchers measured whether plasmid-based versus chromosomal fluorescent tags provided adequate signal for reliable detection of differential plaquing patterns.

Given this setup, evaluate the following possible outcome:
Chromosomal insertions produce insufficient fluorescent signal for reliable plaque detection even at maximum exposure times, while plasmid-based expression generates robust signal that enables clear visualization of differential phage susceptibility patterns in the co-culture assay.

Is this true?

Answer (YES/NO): NO